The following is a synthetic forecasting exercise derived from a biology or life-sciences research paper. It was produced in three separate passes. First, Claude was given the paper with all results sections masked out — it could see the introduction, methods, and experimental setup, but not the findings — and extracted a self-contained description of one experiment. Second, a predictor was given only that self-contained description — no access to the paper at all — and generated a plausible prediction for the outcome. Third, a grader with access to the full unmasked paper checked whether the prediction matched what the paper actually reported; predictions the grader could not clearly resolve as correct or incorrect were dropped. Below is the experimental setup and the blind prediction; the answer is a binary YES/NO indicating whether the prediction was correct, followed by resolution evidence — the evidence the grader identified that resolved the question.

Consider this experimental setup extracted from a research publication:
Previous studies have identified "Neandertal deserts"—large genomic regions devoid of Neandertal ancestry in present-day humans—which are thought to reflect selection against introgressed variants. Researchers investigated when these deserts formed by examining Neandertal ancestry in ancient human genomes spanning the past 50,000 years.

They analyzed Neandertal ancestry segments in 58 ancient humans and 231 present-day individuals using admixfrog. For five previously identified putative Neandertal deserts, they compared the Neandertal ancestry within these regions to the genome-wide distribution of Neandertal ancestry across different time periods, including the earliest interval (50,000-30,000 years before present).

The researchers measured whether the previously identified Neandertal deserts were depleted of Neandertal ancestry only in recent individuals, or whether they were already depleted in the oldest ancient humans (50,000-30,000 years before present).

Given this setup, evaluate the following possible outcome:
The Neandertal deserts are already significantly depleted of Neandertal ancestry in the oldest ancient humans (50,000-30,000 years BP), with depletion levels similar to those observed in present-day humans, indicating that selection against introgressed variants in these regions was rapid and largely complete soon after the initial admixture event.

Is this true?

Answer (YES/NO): YES